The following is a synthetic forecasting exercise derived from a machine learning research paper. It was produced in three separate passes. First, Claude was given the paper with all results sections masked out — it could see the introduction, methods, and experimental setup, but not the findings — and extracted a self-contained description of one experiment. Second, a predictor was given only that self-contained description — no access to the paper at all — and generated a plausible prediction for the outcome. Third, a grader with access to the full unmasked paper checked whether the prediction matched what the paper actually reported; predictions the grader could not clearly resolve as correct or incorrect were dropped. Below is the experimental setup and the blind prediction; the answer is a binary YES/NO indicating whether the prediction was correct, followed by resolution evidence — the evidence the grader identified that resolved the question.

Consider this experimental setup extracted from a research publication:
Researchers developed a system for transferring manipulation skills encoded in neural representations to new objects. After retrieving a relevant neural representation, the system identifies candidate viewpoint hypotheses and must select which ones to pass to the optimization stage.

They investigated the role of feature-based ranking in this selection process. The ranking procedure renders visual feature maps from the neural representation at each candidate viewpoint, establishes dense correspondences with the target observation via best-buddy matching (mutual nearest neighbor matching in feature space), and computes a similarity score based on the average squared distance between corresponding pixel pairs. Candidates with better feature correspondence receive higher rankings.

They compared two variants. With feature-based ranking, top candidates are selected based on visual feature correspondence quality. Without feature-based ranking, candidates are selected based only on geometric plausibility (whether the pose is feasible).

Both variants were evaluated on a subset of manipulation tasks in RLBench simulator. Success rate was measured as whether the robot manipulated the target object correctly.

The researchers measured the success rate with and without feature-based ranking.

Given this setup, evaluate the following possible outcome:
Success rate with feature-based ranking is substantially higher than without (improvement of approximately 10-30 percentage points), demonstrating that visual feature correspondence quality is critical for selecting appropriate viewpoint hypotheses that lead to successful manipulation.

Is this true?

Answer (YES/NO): YES